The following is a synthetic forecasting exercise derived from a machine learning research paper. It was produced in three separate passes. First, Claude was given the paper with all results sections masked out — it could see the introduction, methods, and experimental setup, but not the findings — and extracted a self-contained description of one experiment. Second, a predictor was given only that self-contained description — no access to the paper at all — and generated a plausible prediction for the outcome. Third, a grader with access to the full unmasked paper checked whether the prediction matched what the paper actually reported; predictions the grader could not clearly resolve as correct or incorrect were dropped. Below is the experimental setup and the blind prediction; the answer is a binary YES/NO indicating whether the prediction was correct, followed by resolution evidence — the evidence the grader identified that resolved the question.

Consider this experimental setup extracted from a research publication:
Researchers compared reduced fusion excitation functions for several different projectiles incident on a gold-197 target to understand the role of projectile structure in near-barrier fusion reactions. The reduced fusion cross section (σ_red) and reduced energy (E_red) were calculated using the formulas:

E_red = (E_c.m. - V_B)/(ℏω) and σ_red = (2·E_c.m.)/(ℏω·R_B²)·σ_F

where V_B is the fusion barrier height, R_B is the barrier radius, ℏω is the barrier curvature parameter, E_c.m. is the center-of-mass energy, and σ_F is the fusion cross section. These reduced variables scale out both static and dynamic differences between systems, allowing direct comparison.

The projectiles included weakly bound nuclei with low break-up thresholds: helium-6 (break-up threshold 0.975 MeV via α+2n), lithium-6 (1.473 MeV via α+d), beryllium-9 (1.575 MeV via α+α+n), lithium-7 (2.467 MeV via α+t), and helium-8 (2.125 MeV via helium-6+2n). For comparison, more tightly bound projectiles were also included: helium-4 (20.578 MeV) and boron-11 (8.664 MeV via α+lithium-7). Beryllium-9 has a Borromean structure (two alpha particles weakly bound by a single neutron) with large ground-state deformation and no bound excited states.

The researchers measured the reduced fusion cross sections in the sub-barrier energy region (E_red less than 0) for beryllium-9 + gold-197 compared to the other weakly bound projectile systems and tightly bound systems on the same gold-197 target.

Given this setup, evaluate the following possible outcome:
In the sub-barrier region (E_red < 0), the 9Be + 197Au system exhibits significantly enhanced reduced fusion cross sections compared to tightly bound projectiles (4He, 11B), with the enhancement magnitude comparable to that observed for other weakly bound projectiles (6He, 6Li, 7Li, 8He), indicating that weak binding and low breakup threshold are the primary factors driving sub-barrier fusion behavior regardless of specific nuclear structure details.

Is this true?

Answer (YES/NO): NO